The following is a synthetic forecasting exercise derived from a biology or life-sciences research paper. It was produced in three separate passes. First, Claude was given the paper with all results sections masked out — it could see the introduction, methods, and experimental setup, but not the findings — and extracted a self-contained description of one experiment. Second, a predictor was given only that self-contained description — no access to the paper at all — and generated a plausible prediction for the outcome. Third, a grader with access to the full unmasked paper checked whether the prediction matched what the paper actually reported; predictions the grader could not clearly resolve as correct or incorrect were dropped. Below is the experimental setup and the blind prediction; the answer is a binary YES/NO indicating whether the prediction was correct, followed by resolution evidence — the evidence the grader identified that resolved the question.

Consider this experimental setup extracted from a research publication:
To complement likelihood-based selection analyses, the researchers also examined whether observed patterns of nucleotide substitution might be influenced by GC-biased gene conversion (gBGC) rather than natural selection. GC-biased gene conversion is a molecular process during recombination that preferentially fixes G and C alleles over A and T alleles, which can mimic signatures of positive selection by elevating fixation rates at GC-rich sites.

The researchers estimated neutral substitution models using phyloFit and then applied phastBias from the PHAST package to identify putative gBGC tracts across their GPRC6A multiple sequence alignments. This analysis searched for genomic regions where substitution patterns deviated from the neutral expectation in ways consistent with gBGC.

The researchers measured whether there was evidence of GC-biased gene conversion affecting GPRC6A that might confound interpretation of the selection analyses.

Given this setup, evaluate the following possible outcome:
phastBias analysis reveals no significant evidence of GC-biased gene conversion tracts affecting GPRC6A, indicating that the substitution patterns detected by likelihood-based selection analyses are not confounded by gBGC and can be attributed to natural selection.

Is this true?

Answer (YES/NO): NO